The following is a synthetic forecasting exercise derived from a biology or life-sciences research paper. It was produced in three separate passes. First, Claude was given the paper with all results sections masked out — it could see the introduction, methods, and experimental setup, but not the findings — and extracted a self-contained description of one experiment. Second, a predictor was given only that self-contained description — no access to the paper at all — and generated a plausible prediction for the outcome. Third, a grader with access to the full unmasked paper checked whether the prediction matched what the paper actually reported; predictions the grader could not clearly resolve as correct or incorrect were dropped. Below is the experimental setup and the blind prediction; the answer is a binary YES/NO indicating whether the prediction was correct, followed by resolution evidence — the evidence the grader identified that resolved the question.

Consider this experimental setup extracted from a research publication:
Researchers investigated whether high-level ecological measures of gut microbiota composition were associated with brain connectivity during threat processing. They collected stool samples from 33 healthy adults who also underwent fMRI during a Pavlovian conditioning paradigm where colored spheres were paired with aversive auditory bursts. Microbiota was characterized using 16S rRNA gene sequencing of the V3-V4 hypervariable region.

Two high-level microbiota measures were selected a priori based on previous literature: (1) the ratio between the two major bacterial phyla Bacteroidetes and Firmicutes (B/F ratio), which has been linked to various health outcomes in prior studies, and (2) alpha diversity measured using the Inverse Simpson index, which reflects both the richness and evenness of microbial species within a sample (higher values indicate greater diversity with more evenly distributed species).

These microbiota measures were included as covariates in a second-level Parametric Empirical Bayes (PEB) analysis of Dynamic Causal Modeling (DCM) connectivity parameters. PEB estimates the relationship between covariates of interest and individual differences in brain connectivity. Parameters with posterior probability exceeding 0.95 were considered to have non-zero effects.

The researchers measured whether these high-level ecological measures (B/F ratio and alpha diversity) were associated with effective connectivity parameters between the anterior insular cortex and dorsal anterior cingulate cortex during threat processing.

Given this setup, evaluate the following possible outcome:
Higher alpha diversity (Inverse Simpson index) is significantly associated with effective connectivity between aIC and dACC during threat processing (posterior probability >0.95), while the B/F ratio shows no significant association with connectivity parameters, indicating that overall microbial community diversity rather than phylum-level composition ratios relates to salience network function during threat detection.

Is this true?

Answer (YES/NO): YES